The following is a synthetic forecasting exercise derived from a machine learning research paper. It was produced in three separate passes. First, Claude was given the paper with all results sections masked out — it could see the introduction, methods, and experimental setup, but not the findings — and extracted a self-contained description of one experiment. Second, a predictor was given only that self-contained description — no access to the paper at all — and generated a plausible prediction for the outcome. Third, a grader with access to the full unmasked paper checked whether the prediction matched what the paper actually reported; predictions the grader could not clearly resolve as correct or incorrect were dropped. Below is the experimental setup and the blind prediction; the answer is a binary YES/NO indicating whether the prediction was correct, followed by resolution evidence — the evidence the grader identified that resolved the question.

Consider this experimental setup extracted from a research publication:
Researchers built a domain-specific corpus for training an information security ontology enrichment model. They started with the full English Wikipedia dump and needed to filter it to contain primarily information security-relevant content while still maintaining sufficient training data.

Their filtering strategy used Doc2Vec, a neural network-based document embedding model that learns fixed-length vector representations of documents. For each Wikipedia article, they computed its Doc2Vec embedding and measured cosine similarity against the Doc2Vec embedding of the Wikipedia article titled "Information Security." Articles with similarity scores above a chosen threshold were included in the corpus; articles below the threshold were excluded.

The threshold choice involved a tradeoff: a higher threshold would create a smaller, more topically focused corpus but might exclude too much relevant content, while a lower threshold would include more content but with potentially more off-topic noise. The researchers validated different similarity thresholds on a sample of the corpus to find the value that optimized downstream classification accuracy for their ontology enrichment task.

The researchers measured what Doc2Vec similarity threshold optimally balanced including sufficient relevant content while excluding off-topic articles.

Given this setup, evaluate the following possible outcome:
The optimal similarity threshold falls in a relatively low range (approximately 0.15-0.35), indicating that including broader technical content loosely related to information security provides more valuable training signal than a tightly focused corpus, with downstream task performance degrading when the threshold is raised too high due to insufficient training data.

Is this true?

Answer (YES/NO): YES